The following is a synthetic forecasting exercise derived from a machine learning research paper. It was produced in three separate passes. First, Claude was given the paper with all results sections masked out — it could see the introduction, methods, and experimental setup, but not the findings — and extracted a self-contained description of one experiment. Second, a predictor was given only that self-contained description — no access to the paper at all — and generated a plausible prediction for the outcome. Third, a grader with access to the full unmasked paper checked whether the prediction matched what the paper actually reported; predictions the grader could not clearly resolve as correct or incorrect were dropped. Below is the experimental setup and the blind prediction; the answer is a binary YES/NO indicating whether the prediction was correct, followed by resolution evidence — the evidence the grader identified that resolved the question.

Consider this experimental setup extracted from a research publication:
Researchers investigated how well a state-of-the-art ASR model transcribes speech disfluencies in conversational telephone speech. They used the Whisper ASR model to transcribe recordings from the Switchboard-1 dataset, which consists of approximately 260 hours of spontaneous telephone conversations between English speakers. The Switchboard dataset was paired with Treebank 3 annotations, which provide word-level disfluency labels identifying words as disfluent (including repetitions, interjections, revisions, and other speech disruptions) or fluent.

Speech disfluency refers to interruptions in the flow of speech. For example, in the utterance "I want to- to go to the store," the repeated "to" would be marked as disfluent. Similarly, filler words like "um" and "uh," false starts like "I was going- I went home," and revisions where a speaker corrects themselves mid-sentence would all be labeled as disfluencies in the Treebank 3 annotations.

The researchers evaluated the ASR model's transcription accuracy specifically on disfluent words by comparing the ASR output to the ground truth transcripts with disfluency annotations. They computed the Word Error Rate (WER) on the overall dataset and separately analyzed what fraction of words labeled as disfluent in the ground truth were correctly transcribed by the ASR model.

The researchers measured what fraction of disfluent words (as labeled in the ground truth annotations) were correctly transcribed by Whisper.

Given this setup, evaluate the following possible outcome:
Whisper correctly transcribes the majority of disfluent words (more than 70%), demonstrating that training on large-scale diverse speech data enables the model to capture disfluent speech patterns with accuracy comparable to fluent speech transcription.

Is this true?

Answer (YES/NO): NO